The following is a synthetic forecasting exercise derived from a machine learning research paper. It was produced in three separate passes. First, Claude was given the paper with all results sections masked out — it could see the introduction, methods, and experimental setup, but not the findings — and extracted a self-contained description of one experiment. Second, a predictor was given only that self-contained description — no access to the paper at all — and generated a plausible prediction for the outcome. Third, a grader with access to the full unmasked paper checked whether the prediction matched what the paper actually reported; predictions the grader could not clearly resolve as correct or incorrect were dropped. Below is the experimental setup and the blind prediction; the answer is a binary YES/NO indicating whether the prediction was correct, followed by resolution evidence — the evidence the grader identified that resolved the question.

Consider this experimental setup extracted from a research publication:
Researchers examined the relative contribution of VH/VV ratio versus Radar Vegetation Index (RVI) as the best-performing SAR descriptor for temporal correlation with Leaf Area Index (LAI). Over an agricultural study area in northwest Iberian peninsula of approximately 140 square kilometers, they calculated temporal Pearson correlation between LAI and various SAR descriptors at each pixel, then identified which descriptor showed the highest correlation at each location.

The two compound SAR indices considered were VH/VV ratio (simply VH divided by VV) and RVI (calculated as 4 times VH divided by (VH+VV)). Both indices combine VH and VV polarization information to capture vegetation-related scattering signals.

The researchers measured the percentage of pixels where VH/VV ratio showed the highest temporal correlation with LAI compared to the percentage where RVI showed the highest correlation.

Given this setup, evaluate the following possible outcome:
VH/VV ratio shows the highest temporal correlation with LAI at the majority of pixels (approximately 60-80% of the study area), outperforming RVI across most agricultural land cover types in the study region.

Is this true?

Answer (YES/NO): NO